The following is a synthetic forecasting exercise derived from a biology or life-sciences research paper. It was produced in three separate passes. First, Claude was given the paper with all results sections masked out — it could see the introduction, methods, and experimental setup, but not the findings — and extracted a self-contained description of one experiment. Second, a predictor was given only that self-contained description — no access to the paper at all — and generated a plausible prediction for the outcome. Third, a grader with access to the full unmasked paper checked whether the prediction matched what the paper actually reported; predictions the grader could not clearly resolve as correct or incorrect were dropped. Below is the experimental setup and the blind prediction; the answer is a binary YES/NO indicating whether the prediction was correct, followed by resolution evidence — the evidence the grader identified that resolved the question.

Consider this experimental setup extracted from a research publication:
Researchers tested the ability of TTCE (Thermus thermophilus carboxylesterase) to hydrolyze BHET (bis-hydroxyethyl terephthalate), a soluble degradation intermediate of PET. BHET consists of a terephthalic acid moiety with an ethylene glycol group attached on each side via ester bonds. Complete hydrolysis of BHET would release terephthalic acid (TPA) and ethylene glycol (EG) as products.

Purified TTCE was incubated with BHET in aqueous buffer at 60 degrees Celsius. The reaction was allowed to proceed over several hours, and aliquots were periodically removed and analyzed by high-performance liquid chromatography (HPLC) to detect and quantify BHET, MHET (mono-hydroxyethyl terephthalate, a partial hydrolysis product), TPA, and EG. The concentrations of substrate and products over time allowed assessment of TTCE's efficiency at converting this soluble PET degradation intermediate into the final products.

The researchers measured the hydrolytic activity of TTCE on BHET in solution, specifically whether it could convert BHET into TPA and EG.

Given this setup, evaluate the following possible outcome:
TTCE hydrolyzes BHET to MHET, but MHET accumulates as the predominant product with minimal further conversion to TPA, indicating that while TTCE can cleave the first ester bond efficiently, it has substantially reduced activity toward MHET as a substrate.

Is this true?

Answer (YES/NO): NO